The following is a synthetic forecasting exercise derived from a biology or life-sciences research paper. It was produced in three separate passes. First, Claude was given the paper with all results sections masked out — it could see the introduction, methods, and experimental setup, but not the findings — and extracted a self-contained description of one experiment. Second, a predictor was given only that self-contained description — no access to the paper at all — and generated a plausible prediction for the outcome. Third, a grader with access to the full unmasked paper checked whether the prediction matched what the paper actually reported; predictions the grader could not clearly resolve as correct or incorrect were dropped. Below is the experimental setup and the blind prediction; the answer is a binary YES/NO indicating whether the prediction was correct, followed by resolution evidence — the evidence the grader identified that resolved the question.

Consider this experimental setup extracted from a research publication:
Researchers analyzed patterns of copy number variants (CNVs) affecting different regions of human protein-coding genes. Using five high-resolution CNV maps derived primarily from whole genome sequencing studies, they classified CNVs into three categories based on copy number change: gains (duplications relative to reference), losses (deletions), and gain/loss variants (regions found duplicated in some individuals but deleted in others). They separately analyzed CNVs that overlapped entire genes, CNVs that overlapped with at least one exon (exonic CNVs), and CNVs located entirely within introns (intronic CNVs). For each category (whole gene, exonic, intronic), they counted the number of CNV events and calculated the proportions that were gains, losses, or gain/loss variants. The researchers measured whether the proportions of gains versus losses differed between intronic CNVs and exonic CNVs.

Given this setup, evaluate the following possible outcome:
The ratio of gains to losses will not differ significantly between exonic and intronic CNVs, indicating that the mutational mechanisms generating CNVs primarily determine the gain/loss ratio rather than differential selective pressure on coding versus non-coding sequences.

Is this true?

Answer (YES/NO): NO